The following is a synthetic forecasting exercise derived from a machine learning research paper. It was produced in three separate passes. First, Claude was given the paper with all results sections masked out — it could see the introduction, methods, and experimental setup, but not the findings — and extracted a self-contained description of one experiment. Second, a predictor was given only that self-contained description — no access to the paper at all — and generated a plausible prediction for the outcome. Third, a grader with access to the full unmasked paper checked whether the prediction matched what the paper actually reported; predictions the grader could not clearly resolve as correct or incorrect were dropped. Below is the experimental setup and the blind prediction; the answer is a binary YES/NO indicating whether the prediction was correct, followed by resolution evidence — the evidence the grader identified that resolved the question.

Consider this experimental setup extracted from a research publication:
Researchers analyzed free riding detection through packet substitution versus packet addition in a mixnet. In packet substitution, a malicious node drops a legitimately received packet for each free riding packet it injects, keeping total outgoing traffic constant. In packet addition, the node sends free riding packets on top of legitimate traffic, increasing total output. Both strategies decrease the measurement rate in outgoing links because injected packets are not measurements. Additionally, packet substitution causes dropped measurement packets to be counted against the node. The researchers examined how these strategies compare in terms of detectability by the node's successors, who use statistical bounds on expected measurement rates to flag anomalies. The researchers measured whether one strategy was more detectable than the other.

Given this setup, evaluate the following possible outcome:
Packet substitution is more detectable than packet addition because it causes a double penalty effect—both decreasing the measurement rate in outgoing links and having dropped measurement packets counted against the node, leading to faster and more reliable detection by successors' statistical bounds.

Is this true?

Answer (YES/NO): NO